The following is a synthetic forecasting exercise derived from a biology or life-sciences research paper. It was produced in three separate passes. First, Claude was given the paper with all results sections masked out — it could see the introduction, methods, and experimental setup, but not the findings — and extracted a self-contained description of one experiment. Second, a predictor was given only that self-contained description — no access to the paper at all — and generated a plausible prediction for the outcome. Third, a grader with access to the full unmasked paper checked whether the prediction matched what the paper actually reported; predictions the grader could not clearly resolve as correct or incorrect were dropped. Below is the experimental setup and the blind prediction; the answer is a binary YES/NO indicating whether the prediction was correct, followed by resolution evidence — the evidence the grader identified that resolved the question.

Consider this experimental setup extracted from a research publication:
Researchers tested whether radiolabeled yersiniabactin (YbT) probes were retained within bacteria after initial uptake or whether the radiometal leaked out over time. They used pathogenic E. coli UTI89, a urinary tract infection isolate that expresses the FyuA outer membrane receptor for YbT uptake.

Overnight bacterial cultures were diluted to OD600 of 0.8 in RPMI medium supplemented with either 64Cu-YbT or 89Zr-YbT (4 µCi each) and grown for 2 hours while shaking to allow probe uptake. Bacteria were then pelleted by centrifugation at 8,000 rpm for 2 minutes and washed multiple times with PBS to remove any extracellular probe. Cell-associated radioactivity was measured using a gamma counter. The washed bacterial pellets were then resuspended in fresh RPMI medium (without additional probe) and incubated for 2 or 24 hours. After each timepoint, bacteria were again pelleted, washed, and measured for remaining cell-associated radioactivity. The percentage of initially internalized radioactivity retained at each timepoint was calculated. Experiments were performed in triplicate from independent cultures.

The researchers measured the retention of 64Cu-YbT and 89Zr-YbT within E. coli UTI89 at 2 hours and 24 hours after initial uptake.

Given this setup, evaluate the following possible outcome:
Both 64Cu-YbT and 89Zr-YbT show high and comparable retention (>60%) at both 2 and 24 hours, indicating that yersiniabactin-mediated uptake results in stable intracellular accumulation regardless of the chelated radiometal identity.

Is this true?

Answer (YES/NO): NO